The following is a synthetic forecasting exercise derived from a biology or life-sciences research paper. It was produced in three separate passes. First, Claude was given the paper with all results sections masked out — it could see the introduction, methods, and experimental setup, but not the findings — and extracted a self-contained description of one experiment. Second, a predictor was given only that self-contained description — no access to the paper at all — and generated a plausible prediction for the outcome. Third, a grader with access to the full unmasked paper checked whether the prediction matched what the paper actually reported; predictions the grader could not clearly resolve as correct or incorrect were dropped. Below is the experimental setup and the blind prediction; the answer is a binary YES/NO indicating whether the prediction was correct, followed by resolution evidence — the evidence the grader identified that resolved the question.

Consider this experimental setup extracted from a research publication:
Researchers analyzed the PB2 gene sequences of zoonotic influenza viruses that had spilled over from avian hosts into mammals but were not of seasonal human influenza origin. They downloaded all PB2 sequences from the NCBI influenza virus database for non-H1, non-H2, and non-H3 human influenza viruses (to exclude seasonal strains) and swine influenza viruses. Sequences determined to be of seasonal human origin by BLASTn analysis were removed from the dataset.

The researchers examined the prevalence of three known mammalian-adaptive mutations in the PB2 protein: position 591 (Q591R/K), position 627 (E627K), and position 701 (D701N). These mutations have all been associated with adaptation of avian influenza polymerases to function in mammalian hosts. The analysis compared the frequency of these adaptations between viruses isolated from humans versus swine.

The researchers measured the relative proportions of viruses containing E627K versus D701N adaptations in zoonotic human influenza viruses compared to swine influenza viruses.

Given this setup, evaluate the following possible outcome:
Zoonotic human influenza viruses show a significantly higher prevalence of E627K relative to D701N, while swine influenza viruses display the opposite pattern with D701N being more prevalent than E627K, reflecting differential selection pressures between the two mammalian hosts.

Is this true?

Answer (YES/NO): NO